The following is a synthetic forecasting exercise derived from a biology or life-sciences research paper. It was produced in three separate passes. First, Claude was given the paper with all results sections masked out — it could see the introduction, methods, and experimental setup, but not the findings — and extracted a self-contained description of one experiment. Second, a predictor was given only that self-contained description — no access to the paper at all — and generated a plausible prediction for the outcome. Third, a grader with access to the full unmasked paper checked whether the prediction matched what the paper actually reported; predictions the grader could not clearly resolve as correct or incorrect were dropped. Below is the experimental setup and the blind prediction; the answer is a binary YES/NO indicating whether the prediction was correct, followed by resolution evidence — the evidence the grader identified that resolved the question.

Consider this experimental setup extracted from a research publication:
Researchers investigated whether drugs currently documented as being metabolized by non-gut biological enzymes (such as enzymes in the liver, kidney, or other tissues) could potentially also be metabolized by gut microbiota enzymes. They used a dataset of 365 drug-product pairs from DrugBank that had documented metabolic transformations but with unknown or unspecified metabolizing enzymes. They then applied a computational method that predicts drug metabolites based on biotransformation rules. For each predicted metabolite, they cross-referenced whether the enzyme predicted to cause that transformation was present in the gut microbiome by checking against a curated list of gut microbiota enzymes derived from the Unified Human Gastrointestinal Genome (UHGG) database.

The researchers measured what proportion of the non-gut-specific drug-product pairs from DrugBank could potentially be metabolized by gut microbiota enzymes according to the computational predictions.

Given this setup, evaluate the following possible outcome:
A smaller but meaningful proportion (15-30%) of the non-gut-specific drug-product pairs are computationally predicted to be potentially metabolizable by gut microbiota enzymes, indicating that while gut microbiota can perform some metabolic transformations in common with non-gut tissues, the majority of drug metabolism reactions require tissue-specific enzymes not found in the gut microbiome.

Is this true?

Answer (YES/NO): YES